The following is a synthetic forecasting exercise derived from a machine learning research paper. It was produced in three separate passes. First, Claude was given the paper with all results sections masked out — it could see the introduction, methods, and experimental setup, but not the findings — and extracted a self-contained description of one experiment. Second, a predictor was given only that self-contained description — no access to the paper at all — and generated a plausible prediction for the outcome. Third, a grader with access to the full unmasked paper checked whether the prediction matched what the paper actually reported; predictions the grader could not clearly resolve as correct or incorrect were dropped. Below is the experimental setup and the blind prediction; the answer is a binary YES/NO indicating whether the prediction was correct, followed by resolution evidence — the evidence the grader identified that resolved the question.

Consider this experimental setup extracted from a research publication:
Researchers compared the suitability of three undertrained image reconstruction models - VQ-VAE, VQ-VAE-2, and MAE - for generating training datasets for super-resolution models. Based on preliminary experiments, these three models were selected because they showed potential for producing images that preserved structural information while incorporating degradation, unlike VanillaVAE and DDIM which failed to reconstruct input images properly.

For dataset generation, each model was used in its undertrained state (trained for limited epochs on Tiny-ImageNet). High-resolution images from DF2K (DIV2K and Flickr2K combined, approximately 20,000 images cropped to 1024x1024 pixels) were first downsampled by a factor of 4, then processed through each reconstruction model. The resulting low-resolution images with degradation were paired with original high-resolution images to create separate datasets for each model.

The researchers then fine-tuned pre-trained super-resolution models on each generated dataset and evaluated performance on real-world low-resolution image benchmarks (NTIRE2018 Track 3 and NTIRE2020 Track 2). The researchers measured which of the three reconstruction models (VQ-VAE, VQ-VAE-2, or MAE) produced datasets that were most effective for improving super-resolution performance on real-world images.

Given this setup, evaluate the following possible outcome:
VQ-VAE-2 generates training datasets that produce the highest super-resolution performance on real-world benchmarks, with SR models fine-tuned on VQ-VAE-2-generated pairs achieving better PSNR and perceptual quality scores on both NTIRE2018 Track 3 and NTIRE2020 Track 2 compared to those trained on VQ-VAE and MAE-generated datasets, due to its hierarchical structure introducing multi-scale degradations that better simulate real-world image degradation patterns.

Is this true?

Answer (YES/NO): NO